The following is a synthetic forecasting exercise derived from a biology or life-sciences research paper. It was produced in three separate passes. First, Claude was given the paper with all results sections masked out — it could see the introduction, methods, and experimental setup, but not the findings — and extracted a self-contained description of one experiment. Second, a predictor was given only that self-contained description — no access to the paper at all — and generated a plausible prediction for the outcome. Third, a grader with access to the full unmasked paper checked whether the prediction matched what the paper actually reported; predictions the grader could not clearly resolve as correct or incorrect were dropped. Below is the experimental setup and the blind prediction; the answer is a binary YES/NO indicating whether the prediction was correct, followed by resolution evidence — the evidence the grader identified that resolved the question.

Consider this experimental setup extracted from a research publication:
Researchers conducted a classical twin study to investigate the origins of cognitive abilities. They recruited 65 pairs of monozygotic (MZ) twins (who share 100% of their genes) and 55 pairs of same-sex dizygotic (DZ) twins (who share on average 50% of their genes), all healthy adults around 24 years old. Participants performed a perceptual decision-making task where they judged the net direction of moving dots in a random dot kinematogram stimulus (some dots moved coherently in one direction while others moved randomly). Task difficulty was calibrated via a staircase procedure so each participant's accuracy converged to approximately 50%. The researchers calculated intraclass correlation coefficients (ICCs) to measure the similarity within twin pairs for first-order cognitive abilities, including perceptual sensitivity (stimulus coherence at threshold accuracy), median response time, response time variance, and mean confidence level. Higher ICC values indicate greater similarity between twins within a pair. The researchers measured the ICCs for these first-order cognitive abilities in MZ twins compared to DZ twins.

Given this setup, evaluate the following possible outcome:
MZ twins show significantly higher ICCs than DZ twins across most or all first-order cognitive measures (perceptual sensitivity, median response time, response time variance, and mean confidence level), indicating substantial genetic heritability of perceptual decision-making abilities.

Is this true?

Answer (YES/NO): YES